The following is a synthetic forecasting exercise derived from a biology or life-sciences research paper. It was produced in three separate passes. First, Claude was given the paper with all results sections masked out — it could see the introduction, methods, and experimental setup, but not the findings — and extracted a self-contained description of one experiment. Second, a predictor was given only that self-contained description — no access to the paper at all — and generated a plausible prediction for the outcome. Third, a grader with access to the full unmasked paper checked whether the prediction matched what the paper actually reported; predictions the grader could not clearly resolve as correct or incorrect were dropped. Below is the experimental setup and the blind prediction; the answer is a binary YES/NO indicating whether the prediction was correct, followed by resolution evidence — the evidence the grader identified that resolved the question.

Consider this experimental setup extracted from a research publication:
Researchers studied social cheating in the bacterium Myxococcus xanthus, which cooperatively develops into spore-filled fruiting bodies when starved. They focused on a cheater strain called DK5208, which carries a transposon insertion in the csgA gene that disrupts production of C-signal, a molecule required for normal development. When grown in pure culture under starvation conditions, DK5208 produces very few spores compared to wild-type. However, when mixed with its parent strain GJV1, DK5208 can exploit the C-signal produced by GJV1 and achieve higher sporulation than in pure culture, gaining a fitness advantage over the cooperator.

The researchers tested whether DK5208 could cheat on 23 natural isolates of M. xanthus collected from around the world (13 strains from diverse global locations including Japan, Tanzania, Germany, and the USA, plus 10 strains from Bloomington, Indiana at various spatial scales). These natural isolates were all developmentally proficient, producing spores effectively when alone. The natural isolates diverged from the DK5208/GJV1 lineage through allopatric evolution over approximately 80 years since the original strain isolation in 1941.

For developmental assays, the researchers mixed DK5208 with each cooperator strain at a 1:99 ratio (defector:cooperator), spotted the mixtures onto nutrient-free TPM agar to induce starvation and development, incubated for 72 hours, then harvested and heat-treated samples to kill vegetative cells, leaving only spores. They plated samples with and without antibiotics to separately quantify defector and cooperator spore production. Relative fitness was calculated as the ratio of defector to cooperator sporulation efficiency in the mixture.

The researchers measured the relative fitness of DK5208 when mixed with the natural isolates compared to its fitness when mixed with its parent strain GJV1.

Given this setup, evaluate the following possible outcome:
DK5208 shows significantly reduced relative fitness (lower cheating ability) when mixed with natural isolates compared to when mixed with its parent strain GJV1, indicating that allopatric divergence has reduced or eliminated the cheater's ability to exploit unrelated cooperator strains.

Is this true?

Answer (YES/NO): YES